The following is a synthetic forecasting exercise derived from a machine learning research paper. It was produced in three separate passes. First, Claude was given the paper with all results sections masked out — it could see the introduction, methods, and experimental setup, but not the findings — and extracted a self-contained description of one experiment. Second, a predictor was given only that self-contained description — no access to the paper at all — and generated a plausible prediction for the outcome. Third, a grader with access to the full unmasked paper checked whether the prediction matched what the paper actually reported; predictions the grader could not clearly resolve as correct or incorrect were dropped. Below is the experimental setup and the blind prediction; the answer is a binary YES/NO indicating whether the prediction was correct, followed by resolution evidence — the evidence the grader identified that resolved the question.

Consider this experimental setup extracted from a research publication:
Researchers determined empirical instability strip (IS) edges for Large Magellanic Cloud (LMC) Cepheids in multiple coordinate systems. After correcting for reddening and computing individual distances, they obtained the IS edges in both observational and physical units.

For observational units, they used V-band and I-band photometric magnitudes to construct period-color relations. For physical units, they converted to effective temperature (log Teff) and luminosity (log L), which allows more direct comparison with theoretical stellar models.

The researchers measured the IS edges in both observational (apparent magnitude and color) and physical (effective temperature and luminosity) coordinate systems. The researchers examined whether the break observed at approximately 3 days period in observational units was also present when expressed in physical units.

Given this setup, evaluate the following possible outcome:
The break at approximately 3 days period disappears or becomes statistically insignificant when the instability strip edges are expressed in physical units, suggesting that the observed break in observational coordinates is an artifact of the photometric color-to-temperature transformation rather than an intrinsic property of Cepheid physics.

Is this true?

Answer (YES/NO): NO